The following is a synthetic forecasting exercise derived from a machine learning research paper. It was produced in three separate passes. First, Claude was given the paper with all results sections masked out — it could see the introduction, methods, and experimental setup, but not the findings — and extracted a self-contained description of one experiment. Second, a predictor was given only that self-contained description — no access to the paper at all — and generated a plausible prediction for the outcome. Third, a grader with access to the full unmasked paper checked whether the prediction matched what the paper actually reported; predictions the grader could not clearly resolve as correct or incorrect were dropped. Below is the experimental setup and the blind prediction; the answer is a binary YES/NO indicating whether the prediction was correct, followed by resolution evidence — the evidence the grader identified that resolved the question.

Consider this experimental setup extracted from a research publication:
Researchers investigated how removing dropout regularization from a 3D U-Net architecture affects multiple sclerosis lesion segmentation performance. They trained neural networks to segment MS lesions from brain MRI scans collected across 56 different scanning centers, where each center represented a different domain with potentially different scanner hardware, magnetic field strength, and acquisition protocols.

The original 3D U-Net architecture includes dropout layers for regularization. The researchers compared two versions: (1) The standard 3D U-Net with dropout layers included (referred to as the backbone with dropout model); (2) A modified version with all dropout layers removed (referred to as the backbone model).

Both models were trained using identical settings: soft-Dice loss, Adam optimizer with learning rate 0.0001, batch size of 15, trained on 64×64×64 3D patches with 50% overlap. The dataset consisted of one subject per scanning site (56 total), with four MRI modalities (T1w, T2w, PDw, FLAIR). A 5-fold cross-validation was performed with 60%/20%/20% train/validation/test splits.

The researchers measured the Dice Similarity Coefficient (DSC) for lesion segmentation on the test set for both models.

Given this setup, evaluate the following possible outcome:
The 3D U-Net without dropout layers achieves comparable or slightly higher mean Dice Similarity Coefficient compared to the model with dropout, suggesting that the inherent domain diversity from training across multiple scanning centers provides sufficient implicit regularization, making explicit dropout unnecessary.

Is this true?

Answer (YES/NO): NO